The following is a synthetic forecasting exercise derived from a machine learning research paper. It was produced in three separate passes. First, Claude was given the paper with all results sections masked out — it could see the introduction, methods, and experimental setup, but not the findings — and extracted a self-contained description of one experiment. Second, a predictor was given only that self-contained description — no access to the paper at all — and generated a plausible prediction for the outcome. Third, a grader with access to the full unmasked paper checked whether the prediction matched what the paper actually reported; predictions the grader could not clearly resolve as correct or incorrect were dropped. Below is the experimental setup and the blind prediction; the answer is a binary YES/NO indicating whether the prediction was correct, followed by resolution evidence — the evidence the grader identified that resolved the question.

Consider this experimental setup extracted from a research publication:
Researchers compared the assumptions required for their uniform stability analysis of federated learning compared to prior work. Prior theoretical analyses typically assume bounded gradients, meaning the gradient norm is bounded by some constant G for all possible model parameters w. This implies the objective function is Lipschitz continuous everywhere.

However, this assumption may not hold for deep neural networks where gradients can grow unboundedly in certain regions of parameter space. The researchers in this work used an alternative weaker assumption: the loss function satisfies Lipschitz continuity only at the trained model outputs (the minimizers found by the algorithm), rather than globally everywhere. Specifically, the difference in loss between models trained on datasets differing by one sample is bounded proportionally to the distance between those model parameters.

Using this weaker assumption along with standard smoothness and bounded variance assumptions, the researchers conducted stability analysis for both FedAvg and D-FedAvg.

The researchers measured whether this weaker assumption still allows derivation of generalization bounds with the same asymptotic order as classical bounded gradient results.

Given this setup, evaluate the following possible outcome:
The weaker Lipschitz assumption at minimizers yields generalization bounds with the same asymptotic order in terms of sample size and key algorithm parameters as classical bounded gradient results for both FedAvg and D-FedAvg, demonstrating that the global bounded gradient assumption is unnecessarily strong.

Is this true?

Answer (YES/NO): YES